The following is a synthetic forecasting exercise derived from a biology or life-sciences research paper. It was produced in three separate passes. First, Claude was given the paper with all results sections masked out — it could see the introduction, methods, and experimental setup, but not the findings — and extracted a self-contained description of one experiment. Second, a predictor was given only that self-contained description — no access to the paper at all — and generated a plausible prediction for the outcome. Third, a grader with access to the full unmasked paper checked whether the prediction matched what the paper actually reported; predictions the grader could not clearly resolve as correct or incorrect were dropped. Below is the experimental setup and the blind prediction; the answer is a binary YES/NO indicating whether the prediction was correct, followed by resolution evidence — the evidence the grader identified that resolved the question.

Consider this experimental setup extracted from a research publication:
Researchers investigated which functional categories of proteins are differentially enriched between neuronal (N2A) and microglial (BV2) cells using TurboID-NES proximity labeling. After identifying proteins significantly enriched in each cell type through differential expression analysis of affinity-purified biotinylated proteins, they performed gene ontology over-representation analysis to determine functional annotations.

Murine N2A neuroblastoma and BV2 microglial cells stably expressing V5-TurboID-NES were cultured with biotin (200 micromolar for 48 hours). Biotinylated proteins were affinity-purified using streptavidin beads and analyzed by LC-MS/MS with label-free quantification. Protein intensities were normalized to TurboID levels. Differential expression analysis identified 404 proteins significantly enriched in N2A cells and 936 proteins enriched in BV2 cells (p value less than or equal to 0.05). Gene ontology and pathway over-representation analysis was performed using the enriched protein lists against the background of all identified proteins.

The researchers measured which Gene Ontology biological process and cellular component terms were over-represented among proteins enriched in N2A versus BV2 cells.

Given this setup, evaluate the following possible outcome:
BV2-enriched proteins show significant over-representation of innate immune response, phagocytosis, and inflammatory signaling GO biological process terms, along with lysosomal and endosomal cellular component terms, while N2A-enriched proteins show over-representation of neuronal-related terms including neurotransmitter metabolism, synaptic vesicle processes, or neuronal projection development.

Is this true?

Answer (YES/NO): NO